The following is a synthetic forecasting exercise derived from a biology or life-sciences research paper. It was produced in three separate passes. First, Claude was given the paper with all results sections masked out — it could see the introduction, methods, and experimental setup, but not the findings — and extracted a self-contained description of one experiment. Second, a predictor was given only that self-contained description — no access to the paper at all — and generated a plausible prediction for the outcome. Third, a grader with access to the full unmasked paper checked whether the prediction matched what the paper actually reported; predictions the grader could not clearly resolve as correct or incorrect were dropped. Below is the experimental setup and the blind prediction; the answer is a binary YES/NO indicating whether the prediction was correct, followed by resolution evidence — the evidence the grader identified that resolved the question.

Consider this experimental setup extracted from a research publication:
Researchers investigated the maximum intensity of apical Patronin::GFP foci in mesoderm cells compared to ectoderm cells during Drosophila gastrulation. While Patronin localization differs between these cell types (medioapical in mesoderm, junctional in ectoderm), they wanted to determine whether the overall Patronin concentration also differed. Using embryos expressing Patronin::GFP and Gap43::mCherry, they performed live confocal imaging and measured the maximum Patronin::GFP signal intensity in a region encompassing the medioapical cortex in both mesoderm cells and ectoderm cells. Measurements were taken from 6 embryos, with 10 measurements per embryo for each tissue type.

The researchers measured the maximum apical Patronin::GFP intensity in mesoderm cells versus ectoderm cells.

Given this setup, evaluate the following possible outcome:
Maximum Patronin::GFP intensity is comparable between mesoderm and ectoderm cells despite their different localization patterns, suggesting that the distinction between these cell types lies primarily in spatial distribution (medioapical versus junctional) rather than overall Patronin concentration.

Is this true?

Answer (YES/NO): NO